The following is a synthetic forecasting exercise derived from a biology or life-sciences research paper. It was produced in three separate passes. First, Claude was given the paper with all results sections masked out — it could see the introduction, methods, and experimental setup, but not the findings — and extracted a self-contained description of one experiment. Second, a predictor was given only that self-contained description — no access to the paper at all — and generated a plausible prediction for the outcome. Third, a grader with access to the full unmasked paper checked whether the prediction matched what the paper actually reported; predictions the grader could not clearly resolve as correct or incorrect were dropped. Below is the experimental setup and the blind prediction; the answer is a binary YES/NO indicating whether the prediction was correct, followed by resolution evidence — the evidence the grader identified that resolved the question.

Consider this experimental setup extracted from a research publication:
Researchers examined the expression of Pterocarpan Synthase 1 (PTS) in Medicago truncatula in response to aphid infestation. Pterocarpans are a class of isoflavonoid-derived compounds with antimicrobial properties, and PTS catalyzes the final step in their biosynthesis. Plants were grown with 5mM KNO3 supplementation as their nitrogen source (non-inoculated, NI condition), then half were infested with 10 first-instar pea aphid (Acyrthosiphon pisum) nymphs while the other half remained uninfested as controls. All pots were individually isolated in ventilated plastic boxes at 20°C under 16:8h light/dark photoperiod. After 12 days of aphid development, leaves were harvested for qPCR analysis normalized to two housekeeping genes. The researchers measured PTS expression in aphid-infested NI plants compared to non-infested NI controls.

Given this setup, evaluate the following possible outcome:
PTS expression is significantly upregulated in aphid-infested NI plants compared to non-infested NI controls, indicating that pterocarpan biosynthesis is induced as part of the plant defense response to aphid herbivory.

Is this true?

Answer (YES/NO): YES